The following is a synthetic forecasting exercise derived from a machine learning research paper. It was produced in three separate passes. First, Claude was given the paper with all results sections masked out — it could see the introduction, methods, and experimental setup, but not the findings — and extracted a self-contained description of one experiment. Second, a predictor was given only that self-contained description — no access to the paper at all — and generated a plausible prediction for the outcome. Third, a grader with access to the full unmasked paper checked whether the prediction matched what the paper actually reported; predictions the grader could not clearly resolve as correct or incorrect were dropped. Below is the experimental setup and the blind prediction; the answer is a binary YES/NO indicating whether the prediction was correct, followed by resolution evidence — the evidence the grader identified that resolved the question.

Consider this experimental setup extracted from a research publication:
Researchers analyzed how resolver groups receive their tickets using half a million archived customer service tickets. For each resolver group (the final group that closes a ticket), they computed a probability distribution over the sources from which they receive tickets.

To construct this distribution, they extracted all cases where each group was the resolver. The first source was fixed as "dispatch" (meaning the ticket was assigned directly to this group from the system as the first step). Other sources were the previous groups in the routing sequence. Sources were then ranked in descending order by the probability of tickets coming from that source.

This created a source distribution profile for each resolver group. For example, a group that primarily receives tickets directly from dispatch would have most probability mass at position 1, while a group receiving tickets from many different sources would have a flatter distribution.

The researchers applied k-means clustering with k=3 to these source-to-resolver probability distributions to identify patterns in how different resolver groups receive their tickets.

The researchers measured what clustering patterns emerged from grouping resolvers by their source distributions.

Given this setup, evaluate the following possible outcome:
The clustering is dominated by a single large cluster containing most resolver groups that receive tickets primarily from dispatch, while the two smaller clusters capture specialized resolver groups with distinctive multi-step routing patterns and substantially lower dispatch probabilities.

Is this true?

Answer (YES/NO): YES